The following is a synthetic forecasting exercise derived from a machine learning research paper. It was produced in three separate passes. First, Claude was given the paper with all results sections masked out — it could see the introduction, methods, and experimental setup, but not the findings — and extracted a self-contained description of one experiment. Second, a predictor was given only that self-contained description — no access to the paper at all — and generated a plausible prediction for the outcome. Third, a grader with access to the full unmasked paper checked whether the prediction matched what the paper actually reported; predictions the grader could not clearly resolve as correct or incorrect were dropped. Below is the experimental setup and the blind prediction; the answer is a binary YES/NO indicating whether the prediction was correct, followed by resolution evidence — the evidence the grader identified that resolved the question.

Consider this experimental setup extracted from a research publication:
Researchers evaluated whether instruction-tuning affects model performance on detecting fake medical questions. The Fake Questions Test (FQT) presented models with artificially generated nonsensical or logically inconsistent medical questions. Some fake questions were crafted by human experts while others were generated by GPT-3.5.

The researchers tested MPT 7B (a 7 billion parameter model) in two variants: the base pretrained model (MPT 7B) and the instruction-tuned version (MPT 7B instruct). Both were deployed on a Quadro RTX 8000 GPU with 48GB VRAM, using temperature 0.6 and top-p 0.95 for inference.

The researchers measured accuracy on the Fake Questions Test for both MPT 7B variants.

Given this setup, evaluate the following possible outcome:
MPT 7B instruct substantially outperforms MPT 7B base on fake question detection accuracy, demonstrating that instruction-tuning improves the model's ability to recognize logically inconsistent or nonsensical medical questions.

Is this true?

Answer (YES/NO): NO